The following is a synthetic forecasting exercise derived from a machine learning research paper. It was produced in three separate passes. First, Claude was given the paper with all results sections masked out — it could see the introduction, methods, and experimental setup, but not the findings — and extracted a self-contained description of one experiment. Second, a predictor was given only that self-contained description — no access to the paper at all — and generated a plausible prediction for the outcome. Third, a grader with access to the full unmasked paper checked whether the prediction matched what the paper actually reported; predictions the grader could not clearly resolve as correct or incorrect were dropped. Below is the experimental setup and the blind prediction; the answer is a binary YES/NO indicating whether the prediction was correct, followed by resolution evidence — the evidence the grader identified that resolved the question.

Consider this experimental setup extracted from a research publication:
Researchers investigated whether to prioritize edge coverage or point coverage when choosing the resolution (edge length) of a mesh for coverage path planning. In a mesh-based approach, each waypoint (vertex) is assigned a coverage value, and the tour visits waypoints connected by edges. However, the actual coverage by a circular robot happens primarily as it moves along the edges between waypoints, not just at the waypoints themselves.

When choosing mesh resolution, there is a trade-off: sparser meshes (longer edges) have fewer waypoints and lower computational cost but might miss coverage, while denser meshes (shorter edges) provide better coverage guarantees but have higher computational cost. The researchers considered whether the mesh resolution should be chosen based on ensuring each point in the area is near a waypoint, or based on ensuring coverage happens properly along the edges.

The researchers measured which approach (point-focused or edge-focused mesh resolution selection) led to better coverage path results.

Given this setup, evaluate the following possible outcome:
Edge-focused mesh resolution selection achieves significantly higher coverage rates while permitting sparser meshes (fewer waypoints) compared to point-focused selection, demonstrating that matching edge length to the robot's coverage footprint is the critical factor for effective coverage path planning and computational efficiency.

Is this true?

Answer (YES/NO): NO